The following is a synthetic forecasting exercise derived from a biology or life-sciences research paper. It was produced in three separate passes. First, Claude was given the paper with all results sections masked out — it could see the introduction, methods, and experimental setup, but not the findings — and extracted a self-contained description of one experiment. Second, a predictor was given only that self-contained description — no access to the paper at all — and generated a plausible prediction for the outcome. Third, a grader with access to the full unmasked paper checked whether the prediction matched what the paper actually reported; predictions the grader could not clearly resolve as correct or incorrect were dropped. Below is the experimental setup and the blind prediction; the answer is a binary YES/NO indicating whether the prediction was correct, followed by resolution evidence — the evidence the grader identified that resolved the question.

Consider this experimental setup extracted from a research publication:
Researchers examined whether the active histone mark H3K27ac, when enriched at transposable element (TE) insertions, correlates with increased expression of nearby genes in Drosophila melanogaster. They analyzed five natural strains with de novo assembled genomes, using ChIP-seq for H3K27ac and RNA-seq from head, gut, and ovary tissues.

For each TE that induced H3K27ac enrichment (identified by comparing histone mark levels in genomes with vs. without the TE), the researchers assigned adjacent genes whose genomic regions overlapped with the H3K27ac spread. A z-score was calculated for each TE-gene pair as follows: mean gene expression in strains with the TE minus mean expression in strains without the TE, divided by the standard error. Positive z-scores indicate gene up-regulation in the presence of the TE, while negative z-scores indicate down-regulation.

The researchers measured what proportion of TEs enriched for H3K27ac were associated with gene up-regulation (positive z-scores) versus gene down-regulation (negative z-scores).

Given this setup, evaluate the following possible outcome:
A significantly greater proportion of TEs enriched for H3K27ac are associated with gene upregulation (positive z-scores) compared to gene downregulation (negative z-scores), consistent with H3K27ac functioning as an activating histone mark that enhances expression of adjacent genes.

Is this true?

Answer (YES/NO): NO